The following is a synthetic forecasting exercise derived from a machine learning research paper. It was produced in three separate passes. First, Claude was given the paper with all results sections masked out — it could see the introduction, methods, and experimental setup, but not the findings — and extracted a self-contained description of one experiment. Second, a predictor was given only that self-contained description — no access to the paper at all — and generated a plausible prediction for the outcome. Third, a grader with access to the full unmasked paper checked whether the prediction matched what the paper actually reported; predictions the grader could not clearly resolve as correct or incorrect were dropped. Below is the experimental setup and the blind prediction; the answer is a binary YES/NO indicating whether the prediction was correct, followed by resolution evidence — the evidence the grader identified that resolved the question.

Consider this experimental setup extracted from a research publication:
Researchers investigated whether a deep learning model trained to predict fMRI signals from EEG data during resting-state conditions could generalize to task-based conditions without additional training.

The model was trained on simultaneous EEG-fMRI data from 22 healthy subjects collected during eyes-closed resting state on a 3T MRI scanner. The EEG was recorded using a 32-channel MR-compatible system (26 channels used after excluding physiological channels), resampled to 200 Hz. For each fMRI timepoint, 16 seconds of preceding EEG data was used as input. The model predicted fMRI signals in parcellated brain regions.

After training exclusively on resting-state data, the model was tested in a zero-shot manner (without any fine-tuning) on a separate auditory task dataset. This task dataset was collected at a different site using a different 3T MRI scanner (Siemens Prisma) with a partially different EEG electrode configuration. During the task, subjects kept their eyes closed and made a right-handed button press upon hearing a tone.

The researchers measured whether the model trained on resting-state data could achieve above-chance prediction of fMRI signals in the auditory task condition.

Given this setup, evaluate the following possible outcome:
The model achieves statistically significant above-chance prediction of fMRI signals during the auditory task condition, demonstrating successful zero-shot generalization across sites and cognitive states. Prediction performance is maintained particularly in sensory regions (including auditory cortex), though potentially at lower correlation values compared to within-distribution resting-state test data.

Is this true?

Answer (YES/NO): YES